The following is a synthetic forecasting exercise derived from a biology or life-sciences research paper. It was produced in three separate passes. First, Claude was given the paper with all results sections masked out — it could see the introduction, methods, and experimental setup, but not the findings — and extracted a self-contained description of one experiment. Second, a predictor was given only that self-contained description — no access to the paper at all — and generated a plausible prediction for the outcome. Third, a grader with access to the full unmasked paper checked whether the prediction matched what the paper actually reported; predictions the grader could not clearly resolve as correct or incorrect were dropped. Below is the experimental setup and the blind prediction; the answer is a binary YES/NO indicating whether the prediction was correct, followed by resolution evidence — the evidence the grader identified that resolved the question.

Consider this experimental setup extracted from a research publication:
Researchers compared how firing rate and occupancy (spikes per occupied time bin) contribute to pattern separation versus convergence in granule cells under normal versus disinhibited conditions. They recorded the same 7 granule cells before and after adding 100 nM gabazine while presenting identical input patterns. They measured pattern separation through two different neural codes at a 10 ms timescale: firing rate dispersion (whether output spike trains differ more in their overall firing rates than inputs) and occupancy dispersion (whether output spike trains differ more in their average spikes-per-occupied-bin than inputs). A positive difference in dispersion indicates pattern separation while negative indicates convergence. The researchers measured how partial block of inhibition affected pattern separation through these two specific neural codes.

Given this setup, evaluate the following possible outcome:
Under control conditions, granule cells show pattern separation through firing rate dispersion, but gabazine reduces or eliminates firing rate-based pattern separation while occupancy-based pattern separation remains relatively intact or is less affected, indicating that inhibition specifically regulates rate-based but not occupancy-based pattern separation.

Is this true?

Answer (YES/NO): NO